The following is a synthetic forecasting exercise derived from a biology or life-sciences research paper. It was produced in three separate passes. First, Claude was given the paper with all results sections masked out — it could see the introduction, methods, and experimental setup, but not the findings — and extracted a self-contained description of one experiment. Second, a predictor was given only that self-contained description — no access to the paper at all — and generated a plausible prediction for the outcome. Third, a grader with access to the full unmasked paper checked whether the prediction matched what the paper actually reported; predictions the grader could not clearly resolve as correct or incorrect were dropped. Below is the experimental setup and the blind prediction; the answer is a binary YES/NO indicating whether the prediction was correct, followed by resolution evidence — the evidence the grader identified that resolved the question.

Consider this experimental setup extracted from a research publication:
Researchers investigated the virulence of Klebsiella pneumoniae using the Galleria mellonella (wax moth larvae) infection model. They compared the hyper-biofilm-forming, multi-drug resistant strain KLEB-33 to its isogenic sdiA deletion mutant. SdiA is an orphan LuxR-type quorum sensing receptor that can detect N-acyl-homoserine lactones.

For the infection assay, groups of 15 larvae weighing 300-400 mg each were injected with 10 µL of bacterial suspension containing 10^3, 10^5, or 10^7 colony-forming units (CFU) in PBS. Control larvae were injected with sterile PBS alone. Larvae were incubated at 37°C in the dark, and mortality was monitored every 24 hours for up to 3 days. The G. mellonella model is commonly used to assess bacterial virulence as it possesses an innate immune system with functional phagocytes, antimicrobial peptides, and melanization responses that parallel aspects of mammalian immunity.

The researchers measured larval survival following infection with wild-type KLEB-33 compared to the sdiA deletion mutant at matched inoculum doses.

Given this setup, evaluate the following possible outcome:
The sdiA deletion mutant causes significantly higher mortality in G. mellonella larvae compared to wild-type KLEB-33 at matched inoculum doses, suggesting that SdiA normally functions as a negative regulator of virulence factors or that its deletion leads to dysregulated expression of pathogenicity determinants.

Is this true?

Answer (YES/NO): NO